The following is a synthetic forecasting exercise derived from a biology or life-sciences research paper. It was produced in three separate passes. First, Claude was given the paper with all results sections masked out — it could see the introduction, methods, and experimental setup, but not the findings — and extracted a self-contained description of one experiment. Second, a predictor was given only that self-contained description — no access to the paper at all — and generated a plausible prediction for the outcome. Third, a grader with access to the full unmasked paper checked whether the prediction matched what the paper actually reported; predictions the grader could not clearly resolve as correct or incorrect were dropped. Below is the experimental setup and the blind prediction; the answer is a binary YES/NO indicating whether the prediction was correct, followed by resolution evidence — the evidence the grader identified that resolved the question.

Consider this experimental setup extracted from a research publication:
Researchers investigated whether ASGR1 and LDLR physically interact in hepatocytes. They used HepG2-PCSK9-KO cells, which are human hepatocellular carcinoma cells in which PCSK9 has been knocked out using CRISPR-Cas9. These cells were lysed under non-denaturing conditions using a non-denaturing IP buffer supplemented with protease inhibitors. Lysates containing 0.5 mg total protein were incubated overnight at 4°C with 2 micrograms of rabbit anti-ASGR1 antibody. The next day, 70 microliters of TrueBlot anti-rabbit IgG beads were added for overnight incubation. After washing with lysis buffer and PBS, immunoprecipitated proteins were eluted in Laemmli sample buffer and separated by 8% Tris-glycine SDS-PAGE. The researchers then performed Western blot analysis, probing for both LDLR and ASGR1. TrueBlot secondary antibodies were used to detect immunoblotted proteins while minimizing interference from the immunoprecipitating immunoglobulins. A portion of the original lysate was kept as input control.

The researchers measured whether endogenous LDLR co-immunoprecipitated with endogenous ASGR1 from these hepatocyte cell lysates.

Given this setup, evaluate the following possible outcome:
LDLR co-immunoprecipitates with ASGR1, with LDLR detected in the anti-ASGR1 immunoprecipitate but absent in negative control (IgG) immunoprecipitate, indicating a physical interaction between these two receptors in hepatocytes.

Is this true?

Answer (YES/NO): YES